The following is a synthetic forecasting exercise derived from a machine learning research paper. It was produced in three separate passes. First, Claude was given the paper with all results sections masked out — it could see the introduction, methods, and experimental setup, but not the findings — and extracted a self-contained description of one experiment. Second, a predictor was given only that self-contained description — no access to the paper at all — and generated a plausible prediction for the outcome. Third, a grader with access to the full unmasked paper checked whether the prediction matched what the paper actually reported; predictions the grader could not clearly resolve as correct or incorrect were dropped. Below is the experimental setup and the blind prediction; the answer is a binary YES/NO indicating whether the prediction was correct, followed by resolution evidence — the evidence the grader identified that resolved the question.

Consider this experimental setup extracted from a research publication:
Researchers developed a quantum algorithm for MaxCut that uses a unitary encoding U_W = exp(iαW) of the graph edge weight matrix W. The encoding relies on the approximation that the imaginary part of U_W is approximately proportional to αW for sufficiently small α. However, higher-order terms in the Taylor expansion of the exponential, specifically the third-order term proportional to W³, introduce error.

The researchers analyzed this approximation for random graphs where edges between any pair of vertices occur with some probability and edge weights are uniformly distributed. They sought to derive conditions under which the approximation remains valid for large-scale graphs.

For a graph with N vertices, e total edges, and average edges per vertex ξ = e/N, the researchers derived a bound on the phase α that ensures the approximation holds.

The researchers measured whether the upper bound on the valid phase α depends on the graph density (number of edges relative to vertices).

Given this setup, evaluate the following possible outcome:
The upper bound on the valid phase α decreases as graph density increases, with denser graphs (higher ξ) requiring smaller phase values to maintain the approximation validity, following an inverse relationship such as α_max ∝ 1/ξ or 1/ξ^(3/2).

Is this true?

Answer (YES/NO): YES